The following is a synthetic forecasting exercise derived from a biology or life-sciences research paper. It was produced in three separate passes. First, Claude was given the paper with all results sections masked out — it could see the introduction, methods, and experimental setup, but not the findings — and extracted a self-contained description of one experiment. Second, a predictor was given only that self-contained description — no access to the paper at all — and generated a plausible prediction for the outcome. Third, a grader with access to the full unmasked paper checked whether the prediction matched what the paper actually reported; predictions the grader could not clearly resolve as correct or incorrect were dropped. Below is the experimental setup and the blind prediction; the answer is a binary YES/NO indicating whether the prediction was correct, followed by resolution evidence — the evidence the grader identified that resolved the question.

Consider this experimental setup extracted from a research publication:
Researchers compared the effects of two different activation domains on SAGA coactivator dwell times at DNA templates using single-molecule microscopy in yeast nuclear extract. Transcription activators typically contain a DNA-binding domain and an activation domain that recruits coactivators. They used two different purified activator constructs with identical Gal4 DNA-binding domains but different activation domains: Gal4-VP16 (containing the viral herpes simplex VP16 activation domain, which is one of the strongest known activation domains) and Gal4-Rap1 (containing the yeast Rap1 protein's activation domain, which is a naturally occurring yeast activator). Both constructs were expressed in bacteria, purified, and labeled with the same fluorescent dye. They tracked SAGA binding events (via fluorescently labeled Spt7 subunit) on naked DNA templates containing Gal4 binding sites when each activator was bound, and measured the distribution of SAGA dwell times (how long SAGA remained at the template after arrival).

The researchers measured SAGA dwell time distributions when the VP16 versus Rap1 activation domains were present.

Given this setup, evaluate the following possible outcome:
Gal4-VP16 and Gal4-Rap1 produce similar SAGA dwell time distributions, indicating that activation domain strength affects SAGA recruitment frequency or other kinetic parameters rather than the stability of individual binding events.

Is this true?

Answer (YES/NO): NO